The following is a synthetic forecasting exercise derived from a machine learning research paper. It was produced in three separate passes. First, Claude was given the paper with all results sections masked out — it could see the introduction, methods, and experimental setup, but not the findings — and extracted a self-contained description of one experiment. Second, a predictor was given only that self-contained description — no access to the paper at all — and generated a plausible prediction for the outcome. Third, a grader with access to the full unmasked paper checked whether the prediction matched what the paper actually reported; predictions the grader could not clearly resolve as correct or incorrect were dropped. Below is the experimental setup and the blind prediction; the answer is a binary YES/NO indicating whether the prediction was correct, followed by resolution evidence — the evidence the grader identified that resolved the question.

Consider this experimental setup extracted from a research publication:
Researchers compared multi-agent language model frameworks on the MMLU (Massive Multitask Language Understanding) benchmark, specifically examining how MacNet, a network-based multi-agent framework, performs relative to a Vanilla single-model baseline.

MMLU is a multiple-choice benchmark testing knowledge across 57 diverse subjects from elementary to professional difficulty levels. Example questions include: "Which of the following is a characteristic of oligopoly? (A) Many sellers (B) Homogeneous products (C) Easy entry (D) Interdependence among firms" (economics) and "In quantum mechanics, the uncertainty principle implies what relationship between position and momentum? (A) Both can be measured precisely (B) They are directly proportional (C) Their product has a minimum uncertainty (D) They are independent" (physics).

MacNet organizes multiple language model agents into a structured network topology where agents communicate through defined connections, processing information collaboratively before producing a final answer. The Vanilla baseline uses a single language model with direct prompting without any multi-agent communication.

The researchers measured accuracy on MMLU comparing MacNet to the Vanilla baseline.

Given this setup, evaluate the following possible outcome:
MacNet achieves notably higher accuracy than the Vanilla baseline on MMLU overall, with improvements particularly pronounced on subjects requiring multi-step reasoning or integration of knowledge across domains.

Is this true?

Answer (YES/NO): NO